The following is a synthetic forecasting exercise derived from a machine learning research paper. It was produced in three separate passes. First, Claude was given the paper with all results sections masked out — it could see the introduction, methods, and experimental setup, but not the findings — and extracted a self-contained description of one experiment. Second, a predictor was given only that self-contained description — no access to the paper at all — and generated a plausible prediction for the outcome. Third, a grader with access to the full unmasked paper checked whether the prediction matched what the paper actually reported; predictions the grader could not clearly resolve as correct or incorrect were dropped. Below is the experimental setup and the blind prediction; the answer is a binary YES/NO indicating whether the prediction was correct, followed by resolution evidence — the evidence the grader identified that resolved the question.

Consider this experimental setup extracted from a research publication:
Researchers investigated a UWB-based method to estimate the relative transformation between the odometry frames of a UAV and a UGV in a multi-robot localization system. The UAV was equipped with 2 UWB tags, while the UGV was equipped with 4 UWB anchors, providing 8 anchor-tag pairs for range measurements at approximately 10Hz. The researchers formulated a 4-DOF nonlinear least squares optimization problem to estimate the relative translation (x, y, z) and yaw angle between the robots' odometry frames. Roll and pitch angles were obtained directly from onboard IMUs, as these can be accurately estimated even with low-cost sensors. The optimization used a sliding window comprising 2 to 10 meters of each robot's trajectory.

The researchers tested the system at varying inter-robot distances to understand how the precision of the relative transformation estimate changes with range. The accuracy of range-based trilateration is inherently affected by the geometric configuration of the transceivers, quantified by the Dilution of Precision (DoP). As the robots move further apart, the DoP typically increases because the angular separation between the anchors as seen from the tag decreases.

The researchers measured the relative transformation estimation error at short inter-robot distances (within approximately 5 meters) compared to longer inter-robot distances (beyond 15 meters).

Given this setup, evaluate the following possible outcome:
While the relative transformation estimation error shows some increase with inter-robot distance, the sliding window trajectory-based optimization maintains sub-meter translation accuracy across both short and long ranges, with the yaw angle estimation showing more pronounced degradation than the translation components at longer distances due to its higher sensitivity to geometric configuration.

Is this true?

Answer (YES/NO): NO